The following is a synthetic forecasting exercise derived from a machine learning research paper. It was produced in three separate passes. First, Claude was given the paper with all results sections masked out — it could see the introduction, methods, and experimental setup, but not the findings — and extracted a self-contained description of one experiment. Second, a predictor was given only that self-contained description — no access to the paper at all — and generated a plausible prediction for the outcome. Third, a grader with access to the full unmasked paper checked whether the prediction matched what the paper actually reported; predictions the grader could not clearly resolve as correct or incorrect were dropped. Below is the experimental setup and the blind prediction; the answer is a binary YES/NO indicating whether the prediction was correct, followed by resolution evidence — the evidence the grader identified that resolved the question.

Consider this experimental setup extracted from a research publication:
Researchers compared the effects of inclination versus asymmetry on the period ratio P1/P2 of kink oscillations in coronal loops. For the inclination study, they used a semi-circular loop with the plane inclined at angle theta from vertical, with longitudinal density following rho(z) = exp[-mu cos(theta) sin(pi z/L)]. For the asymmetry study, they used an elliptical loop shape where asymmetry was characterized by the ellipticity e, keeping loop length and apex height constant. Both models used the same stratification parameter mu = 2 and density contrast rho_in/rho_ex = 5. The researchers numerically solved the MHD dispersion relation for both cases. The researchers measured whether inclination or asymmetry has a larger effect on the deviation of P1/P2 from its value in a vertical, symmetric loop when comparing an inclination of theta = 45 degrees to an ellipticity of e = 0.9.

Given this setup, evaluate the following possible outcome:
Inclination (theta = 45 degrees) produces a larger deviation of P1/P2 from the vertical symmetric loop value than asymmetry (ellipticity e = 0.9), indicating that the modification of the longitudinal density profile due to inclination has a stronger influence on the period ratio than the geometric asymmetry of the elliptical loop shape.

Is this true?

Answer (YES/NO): YES